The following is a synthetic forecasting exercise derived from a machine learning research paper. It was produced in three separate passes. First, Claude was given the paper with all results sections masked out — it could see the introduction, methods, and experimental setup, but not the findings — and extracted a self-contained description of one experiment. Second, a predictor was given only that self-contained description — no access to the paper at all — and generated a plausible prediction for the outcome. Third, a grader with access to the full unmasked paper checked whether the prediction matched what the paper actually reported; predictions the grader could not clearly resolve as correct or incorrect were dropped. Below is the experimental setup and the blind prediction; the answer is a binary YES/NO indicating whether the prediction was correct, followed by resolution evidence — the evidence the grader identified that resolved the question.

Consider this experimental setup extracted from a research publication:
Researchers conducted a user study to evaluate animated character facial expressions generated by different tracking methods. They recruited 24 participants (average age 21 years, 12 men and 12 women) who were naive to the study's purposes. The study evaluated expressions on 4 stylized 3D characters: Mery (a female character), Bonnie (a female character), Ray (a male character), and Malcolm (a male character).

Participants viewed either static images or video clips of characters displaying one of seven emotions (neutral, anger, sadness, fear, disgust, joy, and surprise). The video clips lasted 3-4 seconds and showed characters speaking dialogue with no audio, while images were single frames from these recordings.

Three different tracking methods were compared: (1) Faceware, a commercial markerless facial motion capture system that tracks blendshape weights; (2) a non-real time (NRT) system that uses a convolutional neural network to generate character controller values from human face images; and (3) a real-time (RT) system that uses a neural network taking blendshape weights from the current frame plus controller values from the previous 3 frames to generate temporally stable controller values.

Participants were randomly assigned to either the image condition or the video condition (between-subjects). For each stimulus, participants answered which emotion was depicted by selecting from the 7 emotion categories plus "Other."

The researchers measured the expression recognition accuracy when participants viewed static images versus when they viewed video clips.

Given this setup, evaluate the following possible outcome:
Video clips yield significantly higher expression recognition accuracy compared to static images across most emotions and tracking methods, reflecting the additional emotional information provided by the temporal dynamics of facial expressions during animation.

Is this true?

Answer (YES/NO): NO